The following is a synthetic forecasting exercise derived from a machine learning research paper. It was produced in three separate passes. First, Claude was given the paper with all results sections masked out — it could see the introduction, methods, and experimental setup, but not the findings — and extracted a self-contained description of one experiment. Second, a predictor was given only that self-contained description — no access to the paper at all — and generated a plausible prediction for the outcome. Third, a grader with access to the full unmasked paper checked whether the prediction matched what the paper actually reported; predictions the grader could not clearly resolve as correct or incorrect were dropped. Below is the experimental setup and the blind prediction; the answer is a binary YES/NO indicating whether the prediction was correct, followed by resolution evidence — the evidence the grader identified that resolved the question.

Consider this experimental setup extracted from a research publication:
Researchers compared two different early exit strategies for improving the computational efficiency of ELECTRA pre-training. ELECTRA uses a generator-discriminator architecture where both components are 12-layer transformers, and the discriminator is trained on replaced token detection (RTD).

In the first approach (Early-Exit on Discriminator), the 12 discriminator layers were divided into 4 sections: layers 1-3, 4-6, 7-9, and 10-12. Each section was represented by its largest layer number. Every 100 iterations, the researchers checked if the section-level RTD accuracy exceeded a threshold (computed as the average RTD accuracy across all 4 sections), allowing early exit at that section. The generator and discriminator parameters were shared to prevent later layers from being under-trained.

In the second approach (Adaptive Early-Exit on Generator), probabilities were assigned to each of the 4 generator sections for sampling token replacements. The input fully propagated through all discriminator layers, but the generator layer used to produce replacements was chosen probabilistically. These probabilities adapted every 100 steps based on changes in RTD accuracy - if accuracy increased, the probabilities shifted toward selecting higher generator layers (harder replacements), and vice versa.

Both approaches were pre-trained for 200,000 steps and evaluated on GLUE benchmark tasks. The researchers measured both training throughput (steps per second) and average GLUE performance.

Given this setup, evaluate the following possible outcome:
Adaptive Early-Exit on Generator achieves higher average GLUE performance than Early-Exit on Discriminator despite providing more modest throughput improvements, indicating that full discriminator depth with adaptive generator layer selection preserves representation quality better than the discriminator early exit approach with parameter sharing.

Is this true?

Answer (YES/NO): YES